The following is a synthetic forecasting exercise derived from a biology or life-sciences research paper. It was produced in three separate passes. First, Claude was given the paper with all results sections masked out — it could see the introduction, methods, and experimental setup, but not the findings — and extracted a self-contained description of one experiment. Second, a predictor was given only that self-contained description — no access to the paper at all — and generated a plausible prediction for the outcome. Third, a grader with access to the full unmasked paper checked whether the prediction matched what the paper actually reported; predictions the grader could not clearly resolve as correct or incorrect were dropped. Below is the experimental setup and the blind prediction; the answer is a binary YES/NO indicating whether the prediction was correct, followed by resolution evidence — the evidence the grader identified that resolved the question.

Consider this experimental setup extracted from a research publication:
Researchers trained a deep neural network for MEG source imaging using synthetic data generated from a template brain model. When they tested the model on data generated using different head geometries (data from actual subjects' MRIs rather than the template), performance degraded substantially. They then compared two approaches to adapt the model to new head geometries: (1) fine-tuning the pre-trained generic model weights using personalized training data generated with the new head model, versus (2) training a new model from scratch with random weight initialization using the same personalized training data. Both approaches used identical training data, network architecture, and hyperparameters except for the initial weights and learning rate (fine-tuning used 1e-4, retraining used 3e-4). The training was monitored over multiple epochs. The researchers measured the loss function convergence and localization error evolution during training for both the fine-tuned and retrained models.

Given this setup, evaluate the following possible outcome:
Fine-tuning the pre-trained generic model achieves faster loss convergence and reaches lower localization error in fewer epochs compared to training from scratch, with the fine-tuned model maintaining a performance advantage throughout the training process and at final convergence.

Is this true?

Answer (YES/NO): NO